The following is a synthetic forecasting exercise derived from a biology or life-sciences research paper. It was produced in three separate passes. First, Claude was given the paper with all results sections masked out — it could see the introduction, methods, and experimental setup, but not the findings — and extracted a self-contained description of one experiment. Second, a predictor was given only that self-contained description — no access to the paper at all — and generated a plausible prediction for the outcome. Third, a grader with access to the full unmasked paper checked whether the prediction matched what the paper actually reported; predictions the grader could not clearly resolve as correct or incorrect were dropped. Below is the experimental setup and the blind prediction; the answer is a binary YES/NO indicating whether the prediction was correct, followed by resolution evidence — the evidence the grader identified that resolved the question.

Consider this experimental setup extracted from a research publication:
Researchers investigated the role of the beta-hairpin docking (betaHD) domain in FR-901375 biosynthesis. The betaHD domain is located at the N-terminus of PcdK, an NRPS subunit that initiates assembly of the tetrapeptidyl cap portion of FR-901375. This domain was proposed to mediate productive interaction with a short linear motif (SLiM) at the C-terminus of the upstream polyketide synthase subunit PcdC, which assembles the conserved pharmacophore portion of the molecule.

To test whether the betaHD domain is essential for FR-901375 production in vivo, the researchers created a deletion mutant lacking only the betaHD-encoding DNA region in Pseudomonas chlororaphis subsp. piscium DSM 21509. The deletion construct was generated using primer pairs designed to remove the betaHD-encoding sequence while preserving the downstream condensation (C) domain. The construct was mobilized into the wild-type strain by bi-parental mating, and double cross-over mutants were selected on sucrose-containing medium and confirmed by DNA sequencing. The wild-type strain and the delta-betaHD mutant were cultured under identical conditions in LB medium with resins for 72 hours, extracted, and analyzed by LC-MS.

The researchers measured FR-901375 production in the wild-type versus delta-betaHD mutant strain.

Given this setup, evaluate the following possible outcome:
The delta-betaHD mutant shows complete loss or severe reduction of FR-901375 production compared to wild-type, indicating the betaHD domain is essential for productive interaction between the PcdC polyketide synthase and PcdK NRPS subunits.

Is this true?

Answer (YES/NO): YES